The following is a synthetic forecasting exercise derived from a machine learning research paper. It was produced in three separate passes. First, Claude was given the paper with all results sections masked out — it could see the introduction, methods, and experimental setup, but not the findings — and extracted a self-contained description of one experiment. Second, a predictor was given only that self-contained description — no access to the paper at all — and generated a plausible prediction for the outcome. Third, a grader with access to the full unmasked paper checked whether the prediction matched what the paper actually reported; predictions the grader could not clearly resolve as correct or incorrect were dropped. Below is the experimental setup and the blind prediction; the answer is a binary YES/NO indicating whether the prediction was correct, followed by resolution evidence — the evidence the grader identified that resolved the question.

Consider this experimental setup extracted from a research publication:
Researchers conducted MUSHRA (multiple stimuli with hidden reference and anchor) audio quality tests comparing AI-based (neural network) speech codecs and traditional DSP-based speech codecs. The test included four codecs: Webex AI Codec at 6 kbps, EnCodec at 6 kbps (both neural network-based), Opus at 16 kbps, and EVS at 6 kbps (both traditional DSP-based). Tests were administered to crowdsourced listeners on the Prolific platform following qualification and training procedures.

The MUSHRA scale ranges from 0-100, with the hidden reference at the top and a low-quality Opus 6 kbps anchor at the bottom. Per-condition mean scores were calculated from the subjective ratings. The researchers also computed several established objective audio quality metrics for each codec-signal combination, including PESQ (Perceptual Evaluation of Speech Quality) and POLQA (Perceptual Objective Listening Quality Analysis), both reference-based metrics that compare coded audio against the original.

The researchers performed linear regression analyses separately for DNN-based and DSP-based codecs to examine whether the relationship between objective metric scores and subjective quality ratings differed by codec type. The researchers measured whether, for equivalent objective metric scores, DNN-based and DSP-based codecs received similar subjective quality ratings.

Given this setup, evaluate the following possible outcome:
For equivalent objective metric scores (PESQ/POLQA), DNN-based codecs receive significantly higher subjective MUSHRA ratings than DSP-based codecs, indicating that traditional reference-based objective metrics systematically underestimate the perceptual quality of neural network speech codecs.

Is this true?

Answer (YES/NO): YES